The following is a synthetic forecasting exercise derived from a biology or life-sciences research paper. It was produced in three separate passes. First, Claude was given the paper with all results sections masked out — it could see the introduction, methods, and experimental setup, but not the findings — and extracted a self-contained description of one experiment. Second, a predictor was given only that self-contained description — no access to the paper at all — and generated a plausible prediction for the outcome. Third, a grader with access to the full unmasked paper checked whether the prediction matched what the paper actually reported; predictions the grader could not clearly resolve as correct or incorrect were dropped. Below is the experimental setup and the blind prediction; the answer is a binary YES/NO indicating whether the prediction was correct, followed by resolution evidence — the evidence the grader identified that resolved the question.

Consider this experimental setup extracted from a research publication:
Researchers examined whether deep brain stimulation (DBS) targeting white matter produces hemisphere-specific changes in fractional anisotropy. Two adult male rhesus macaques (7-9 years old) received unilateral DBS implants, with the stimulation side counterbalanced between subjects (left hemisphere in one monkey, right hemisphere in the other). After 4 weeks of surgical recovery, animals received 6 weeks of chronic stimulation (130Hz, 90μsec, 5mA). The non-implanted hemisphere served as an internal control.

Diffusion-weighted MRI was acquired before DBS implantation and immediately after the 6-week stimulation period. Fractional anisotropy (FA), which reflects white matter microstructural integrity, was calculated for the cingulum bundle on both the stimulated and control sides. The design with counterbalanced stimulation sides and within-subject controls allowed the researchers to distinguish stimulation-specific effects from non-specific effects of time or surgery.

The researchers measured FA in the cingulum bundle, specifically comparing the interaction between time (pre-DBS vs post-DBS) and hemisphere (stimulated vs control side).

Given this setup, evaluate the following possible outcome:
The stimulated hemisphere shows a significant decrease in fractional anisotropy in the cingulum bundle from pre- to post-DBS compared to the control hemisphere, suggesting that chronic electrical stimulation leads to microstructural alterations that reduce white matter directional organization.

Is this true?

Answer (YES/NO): NO